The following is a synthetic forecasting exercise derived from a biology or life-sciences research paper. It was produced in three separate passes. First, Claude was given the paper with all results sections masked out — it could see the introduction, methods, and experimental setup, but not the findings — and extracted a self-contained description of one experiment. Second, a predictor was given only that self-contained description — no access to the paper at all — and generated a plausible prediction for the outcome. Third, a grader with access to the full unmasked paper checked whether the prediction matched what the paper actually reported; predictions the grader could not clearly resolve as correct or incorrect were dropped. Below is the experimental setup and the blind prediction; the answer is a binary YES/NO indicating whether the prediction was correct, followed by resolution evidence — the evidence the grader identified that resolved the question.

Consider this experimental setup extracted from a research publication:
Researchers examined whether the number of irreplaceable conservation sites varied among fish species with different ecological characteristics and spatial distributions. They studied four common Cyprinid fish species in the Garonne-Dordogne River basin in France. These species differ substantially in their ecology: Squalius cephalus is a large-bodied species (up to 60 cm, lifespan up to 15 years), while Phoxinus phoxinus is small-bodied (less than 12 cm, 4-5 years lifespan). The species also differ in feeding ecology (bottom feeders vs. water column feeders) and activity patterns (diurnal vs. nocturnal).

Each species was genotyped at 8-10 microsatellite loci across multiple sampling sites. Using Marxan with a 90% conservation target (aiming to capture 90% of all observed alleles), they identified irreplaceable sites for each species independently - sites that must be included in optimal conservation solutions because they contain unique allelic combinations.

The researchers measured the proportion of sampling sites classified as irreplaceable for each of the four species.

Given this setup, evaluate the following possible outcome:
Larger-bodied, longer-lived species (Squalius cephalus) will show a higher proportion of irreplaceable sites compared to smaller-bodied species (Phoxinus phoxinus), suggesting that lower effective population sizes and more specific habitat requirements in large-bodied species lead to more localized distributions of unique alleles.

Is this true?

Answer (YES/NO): NO